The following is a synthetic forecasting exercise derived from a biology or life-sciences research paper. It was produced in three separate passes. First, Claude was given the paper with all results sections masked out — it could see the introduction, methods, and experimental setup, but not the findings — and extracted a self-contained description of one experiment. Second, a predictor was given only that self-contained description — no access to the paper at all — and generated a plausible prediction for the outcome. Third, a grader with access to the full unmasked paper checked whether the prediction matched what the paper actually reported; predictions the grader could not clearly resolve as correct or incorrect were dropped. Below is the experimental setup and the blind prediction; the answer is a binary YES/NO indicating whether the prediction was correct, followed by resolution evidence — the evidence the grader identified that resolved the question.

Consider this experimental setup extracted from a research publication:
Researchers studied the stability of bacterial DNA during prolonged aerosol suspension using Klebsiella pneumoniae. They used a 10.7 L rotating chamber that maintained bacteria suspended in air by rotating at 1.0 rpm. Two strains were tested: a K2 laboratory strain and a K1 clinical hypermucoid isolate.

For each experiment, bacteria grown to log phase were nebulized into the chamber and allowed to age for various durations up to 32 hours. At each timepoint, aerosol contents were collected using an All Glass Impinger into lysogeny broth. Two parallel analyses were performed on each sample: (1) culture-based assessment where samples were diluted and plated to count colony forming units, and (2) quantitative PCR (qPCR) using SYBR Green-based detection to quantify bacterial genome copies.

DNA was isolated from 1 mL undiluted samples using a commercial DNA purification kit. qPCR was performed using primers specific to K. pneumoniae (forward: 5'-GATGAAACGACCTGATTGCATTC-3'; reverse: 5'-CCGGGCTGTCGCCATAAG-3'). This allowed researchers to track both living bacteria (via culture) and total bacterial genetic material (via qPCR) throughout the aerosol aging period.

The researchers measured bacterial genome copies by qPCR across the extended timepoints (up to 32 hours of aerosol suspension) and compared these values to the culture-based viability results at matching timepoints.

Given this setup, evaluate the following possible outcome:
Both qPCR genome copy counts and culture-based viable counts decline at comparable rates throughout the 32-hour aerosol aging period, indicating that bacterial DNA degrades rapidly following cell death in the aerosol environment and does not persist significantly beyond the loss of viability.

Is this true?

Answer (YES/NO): NO